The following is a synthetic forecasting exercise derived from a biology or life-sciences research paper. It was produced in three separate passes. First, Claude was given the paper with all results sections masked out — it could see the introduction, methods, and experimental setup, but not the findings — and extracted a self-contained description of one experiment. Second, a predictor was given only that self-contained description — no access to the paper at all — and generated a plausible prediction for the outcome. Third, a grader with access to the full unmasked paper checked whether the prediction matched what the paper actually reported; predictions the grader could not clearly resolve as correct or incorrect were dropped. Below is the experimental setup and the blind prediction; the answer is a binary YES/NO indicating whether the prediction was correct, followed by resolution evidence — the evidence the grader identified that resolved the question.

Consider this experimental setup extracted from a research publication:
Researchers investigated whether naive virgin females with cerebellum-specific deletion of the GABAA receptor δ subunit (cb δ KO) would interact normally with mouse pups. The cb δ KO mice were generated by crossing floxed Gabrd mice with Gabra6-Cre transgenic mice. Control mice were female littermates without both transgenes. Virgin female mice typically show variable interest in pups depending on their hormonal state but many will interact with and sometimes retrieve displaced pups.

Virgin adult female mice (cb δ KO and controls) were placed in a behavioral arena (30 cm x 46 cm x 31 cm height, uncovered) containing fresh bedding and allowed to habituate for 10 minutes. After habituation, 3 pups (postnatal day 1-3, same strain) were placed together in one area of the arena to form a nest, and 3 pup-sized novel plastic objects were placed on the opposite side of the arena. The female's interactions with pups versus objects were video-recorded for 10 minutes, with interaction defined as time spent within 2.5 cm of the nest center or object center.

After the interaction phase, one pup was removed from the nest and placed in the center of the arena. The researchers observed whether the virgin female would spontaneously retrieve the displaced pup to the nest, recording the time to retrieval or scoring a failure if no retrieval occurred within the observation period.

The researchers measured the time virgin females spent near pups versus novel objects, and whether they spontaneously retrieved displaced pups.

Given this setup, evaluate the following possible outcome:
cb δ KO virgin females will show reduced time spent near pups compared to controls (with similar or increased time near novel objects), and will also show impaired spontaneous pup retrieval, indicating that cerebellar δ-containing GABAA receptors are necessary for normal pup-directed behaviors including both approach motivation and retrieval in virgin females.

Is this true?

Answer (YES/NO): YES